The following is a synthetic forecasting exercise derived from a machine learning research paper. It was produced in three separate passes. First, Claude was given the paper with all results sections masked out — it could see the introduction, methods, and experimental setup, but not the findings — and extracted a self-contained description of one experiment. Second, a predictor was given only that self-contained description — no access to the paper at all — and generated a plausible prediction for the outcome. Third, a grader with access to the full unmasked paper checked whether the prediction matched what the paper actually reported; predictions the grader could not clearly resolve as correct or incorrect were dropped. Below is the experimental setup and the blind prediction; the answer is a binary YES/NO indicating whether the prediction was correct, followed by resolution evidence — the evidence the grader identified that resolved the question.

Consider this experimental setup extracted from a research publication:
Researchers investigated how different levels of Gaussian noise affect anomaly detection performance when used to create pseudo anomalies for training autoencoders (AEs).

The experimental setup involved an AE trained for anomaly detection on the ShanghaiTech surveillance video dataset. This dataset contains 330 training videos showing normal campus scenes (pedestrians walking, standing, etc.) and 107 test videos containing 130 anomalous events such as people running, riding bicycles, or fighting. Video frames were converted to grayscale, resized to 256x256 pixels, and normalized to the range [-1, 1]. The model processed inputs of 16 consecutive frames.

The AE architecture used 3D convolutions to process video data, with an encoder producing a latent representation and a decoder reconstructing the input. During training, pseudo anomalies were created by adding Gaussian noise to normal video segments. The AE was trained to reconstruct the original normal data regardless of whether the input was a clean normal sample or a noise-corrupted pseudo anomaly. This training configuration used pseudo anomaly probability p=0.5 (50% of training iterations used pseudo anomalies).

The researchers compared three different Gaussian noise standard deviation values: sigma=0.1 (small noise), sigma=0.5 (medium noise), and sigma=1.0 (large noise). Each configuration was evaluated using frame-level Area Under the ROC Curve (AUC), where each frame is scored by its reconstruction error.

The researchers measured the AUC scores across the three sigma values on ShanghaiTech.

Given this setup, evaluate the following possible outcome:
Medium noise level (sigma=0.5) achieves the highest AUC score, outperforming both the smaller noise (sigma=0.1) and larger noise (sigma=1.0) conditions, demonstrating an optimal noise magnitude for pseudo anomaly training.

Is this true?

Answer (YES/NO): NO